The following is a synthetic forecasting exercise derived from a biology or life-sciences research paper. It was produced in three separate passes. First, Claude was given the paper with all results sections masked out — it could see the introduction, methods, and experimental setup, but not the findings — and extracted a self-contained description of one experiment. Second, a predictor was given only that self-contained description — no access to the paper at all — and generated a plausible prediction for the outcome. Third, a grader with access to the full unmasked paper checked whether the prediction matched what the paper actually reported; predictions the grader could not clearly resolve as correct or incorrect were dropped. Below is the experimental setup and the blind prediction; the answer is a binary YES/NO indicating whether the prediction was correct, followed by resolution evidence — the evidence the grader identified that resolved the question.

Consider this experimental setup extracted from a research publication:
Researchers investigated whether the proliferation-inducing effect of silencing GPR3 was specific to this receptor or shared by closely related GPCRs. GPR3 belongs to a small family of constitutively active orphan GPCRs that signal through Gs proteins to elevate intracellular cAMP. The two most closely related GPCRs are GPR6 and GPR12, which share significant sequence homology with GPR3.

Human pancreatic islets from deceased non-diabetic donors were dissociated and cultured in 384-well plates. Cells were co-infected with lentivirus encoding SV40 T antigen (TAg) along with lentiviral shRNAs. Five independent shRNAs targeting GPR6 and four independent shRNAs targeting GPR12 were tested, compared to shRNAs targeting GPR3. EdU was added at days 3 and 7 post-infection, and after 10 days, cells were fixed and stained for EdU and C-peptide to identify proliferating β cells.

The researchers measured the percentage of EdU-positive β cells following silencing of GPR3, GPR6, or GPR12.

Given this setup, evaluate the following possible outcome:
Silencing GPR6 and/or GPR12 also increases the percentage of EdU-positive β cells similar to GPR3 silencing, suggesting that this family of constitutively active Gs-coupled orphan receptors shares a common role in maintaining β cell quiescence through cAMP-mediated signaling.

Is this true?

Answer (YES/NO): NO